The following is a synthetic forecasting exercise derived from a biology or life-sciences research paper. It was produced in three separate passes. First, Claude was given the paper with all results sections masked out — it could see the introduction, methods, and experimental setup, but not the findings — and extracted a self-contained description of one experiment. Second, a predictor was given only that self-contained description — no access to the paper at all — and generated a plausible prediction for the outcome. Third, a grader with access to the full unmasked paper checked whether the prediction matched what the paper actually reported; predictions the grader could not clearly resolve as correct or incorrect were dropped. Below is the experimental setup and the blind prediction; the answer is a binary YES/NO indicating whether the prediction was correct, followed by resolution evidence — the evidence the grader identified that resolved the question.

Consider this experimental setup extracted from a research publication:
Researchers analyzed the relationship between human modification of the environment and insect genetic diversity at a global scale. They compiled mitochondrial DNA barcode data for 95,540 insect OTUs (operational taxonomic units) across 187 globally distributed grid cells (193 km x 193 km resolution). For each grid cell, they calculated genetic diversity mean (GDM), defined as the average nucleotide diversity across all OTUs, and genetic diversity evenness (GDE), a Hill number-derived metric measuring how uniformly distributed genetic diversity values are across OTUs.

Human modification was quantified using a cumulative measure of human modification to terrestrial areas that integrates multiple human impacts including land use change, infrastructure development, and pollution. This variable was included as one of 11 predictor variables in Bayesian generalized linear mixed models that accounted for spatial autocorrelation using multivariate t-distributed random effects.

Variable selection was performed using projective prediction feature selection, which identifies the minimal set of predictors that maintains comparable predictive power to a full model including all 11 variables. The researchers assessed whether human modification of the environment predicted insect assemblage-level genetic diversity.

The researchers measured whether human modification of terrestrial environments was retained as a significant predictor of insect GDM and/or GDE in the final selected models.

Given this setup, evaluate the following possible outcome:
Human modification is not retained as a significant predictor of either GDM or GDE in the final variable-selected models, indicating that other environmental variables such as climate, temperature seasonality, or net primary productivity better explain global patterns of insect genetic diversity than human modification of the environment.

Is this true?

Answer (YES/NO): YES